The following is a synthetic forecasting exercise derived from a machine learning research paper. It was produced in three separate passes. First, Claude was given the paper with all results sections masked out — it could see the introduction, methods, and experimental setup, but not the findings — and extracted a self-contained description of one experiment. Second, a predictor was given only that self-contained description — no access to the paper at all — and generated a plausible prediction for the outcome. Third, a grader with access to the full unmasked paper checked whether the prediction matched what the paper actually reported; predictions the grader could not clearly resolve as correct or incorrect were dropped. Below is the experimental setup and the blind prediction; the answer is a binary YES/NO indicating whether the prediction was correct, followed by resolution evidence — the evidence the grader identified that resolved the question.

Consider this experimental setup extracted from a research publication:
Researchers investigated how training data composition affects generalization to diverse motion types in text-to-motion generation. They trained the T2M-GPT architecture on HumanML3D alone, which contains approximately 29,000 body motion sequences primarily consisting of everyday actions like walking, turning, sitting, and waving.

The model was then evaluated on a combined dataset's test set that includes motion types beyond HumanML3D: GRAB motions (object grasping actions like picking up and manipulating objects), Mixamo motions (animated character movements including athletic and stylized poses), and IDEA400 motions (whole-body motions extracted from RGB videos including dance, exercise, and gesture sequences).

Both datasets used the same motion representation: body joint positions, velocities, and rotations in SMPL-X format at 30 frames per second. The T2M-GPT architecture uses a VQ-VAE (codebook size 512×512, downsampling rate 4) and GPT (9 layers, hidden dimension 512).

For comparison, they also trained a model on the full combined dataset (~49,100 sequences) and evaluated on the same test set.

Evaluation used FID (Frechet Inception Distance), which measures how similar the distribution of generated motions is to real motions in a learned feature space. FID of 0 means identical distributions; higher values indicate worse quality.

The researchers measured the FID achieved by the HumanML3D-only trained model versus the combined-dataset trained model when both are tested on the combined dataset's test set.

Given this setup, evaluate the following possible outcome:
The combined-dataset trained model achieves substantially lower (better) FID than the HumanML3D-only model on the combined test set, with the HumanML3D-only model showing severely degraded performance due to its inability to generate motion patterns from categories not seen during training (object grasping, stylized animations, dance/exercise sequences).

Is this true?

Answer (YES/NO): YES